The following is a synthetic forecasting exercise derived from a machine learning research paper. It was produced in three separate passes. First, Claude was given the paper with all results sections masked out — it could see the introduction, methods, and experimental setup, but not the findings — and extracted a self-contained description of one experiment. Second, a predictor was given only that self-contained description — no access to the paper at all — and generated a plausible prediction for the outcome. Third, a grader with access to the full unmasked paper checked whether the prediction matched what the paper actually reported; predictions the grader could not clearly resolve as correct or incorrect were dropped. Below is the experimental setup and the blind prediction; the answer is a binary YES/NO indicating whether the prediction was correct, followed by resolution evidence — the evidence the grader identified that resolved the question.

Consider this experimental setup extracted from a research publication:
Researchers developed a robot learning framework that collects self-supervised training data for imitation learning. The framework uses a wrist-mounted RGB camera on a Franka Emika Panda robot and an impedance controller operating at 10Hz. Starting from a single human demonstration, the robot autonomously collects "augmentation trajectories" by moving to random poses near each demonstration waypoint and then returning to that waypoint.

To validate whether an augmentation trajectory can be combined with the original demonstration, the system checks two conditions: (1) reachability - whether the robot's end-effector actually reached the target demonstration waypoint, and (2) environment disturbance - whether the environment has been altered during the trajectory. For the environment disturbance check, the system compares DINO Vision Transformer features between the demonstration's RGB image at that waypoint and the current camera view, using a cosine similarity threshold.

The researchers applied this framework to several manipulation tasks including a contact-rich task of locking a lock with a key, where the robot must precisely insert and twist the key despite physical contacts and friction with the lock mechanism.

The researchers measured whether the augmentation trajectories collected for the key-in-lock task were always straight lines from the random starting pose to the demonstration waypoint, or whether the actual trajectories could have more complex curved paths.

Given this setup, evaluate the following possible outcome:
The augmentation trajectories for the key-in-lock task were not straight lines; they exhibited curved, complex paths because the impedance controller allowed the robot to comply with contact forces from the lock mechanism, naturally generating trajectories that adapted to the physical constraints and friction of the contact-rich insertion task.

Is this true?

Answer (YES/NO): YES